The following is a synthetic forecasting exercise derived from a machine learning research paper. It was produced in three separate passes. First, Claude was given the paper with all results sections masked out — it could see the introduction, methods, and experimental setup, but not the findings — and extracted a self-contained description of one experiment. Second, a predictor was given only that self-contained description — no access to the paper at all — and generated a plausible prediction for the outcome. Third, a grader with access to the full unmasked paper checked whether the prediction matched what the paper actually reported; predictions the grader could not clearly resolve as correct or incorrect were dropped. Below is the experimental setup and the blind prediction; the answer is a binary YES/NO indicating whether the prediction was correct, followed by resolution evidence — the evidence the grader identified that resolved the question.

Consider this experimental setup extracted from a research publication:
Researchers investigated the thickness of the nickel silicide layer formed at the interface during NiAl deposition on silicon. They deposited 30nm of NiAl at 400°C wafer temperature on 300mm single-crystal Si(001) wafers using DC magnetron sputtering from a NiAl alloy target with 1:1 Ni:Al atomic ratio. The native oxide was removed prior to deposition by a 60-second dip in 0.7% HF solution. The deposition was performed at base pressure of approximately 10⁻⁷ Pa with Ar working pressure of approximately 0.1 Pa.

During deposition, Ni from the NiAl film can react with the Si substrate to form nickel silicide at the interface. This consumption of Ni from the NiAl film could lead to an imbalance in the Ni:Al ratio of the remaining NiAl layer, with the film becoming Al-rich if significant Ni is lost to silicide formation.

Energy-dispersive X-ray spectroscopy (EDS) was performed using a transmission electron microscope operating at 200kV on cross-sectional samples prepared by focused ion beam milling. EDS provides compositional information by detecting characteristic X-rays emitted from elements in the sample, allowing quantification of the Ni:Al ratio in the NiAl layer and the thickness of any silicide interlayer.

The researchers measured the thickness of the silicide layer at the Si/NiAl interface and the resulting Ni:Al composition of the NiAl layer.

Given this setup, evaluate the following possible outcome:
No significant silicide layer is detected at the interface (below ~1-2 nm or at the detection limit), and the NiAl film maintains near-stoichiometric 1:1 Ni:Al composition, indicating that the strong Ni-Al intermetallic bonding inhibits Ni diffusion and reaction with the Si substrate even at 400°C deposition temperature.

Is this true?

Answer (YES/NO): NO